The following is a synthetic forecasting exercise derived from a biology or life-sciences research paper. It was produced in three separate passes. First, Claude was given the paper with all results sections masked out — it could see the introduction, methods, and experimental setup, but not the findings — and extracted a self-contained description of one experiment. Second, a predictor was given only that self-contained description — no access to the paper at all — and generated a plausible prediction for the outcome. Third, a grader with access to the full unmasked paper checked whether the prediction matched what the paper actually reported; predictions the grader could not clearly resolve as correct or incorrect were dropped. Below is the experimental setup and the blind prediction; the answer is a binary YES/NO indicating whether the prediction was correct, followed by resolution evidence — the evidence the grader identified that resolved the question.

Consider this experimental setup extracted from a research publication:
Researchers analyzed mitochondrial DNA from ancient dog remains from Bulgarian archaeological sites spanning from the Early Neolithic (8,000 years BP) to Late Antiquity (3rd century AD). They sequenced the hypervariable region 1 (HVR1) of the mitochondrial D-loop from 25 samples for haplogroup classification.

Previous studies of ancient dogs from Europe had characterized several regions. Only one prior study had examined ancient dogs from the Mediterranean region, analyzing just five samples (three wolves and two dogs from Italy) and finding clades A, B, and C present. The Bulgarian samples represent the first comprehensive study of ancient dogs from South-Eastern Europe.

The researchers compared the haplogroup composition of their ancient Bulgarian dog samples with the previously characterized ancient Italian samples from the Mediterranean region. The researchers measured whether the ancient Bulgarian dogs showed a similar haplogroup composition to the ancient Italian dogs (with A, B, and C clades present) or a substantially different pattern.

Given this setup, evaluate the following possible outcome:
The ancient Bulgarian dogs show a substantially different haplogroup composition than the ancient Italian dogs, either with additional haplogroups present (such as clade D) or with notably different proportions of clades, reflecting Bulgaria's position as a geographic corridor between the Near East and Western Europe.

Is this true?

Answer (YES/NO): NO